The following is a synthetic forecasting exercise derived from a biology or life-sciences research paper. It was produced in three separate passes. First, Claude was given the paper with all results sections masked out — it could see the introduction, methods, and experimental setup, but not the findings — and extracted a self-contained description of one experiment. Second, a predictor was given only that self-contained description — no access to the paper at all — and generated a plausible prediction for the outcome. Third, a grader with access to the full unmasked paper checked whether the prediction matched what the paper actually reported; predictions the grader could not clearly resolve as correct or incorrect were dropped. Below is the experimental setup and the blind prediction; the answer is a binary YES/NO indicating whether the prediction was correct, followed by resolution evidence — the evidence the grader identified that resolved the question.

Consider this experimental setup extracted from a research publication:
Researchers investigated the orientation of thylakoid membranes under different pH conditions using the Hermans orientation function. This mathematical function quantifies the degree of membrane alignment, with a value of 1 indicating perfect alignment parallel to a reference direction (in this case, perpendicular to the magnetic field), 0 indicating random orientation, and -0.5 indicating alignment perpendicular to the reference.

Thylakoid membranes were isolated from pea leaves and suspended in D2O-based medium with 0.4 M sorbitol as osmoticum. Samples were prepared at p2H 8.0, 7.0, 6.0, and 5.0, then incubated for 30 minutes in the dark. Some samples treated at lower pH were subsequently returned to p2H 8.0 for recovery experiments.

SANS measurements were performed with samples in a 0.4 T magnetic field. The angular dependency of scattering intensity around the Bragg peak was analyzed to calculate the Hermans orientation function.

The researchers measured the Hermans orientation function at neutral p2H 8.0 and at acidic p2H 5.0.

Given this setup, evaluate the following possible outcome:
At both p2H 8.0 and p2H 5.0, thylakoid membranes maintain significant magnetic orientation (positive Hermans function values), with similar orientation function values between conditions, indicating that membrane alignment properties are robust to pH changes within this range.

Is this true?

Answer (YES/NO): NO